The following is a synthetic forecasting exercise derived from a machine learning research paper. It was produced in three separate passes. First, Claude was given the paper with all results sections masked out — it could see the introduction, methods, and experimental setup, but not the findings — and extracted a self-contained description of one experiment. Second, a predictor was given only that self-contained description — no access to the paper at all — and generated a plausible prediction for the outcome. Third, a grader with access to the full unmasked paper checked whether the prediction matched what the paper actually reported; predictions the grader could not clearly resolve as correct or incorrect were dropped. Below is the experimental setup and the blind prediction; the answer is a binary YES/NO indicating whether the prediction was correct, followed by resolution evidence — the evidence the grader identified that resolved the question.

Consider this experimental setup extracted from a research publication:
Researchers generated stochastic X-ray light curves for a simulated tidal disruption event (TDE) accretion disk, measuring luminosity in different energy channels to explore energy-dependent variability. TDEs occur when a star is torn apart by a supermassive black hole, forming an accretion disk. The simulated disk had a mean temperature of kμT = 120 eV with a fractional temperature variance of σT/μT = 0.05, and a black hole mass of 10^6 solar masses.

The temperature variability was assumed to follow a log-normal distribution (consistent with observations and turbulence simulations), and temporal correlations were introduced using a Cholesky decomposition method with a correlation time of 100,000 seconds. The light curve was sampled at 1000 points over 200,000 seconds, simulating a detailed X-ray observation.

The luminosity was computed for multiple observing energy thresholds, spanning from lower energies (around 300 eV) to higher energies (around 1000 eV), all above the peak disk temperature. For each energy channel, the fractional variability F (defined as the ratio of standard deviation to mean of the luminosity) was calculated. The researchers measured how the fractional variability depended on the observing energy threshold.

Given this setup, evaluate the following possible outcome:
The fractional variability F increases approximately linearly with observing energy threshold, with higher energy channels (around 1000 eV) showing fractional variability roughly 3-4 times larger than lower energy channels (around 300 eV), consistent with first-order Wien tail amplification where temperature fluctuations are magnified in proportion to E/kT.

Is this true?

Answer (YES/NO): NO